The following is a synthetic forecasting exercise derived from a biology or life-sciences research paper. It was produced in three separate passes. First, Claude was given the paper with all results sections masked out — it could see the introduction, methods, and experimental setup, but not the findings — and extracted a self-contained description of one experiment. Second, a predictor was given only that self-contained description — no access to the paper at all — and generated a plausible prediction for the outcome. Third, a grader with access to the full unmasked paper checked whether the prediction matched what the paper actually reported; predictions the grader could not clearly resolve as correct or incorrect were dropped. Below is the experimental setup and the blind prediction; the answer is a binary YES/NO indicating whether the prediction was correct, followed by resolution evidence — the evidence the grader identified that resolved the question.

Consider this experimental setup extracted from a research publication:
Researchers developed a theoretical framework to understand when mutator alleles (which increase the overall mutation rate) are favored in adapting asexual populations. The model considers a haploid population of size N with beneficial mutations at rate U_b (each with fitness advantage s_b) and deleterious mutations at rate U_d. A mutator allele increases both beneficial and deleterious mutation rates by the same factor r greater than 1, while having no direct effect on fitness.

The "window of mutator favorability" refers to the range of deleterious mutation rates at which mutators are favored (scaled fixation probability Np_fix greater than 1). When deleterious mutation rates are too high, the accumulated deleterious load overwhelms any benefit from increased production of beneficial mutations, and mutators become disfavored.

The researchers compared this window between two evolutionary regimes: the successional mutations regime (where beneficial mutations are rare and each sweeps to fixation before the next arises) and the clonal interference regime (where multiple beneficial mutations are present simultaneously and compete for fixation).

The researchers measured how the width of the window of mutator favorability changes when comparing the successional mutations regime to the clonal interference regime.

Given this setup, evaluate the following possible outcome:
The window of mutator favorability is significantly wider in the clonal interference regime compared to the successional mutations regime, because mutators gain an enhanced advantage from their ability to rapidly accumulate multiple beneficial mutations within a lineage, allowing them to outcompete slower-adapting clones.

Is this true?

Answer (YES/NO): NO